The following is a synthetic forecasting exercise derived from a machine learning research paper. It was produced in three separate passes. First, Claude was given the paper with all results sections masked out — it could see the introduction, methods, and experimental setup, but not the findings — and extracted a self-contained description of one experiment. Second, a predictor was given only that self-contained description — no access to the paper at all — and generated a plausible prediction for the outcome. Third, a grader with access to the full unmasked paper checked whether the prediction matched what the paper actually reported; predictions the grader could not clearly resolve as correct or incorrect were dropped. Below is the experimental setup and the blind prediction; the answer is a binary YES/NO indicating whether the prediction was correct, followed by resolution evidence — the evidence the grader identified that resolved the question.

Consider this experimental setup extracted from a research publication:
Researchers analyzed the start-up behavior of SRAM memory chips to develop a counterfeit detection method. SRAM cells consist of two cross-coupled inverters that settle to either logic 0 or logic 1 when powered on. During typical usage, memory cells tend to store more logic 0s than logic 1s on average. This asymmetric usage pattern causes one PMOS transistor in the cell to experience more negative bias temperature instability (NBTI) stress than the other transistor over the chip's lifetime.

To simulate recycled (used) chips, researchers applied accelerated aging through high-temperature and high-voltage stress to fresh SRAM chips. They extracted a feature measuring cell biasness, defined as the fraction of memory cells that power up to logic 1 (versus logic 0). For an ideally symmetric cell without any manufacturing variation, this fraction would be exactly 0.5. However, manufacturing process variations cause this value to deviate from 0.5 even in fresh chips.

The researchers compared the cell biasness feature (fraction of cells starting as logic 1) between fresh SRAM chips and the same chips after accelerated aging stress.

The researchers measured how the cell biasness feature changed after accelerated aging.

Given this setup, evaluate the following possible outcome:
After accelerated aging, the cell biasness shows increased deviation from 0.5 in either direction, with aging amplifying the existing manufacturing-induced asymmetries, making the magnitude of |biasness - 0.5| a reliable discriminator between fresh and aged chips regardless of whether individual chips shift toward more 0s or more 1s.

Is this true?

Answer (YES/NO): NO